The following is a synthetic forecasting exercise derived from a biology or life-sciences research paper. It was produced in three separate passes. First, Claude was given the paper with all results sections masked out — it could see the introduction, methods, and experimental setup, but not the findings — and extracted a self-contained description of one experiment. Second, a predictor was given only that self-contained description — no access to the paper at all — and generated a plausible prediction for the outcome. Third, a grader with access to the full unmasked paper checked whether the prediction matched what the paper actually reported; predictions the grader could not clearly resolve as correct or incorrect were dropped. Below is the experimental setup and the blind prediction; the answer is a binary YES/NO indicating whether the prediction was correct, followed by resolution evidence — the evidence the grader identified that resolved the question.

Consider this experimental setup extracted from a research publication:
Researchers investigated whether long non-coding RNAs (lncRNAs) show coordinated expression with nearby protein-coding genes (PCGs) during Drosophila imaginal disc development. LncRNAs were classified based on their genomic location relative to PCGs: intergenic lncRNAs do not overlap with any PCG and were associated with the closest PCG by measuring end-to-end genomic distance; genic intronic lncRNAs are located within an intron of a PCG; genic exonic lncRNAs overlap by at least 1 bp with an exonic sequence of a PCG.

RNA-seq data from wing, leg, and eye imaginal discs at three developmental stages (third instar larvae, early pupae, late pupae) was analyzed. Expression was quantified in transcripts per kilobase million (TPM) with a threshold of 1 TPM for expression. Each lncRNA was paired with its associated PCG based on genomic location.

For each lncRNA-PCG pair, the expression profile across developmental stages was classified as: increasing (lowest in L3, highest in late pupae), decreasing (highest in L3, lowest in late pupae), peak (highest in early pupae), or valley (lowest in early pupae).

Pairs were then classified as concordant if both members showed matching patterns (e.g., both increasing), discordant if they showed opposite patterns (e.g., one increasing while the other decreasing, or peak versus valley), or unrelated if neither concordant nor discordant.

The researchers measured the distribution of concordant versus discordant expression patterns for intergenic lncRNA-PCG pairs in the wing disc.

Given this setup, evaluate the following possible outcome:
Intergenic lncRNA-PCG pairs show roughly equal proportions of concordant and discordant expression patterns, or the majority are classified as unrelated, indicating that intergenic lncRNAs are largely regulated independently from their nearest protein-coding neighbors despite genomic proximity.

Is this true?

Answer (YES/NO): YES